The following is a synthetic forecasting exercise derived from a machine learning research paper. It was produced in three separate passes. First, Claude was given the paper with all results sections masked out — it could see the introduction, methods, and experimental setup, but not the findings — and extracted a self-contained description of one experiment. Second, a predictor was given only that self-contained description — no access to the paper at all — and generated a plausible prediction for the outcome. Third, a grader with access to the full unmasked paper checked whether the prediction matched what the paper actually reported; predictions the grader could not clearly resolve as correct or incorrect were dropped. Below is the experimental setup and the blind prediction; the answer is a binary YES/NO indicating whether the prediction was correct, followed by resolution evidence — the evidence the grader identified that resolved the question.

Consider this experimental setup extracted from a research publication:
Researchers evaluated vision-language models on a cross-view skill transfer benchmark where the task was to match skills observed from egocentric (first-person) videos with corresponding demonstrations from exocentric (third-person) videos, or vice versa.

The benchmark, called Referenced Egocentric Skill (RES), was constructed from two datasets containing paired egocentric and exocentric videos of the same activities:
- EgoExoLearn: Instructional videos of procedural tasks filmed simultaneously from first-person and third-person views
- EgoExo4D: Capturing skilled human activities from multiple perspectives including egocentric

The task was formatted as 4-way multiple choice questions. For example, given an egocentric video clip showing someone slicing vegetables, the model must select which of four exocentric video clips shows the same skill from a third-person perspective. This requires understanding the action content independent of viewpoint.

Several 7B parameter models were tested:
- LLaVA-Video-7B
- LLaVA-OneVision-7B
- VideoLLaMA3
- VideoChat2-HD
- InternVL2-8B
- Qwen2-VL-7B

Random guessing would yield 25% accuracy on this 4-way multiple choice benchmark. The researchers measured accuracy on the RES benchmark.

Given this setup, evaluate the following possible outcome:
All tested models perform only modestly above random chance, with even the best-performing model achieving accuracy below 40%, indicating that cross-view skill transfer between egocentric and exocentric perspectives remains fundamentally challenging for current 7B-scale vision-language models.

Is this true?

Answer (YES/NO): YES